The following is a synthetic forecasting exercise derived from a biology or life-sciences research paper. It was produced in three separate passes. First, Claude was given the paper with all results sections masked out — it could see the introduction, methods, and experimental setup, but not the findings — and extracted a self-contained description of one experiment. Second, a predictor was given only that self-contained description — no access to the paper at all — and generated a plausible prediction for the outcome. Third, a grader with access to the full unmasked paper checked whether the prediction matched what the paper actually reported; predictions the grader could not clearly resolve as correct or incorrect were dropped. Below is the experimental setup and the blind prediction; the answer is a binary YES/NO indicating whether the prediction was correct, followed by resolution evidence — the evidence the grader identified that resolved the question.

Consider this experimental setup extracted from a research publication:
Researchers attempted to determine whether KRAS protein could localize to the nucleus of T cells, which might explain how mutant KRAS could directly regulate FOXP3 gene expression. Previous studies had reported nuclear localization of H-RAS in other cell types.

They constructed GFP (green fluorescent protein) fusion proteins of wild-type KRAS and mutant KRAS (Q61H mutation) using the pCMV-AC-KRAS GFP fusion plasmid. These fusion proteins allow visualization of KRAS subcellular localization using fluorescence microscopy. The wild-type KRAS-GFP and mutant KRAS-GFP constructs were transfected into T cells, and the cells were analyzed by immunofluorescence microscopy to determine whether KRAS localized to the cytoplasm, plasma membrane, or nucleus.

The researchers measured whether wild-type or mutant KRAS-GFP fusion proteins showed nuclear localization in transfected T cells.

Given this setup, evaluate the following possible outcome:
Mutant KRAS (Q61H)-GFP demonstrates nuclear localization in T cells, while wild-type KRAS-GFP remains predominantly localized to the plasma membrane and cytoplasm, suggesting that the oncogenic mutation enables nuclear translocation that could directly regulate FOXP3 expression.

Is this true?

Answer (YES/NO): NO